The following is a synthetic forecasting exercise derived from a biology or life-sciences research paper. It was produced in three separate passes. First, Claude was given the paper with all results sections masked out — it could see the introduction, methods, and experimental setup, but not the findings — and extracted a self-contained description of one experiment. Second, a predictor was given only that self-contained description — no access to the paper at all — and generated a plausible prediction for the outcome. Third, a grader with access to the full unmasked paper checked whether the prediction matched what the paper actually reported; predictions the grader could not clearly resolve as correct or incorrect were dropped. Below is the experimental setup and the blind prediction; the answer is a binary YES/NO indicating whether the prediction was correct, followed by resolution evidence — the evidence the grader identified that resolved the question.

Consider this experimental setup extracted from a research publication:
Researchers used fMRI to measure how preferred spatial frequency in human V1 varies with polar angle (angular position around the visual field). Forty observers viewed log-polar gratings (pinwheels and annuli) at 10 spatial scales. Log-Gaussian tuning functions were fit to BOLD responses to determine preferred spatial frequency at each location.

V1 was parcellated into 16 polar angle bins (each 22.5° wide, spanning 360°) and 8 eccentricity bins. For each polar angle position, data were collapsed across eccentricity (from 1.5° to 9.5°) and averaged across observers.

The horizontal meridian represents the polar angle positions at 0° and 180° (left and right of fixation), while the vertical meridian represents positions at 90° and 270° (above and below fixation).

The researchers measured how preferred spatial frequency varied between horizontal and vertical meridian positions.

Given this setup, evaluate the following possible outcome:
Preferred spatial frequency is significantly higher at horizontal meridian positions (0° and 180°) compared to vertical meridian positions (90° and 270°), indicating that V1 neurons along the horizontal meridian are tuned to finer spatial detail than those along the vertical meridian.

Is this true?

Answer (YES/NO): YES